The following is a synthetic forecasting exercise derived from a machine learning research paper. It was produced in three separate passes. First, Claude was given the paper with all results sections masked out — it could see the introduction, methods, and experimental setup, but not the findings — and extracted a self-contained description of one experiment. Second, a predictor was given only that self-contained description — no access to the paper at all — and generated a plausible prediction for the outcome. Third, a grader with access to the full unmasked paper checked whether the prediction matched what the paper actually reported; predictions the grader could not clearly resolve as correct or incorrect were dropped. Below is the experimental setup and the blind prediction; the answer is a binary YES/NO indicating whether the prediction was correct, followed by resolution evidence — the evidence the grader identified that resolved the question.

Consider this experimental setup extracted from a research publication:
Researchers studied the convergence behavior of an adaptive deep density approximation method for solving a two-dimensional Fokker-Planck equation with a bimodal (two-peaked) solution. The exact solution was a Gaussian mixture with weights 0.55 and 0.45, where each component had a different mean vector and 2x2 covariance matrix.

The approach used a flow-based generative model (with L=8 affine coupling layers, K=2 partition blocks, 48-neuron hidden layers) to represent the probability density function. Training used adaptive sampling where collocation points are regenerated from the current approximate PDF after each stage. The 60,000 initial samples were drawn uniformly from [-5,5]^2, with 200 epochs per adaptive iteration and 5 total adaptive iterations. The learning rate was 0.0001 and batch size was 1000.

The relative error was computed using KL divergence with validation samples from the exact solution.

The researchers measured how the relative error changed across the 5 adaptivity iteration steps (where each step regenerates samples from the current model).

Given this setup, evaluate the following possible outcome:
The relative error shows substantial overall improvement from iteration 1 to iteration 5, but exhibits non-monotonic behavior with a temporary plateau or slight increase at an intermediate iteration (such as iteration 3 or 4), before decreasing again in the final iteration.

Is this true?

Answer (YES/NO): NO